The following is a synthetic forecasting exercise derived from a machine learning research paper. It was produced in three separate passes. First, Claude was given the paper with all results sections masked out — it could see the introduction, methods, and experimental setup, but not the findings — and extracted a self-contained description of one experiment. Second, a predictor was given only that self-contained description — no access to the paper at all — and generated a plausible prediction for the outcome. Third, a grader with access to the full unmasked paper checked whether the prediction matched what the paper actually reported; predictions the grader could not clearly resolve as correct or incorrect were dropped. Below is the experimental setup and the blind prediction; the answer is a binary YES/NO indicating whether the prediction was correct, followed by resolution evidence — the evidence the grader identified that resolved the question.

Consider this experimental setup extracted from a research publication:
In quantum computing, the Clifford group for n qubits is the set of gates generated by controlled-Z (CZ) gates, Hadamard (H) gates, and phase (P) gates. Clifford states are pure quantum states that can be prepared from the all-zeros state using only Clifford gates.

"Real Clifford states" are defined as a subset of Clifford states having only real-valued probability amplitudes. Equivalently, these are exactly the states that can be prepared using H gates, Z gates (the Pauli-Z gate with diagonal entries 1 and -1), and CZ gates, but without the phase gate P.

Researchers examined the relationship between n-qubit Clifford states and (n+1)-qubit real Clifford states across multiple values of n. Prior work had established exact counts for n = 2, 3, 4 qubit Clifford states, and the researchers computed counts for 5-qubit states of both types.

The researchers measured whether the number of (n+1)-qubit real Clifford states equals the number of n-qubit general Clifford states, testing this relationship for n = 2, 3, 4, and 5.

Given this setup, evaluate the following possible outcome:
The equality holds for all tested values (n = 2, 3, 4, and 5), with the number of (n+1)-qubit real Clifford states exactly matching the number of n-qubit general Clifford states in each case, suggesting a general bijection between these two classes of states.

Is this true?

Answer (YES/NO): YES